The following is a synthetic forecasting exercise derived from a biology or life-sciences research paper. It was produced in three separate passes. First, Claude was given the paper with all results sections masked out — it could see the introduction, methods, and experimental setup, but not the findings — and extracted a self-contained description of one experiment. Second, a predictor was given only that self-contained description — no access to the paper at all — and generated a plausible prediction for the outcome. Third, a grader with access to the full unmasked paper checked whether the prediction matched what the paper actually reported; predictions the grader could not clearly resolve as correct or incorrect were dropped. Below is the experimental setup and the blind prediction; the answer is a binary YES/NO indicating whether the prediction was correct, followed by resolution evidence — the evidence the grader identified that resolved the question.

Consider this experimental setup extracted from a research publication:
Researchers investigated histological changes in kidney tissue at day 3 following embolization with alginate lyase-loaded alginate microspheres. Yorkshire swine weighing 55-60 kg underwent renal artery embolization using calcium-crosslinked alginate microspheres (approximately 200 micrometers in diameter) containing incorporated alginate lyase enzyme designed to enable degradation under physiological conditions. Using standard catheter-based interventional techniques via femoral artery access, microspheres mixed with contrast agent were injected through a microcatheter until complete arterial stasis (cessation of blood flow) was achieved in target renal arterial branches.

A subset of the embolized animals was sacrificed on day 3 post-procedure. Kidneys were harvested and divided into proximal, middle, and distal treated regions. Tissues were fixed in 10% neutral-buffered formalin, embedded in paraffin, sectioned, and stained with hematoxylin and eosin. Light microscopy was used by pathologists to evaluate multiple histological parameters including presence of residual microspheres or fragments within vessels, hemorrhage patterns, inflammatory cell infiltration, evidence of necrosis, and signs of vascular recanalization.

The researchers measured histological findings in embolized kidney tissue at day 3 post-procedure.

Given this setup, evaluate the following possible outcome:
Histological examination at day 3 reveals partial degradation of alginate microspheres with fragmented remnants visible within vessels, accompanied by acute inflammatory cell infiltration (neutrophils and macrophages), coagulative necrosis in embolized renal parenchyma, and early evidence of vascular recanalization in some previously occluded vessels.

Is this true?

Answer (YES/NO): NO